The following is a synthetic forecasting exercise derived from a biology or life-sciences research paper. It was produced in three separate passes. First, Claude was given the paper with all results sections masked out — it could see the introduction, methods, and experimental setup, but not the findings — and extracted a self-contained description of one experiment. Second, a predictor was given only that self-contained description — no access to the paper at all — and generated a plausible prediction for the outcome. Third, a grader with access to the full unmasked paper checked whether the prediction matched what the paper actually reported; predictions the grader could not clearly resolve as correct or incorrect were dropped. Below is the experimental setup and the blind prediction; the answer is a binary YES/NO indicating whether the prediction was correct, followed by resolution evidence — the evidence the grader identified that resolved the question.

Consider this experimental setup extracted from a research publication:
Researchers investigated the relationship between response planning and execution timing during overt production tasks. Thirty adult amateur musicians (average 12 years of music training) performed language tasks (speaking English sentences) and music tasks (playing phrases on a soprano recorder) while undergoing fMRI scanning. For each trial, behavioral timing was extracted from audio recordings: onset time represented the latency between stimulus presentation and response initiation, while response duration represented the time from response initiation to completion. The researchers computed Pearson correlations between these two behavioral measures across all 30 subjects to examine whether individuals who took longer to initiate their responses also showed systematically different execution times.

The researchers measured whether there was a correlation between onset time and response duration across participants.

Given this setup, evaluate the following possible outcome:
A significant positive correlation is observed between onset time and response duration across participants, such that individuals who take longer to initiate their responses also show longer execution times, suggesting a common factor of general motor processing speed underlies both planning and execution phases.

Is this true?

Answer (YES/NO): NO